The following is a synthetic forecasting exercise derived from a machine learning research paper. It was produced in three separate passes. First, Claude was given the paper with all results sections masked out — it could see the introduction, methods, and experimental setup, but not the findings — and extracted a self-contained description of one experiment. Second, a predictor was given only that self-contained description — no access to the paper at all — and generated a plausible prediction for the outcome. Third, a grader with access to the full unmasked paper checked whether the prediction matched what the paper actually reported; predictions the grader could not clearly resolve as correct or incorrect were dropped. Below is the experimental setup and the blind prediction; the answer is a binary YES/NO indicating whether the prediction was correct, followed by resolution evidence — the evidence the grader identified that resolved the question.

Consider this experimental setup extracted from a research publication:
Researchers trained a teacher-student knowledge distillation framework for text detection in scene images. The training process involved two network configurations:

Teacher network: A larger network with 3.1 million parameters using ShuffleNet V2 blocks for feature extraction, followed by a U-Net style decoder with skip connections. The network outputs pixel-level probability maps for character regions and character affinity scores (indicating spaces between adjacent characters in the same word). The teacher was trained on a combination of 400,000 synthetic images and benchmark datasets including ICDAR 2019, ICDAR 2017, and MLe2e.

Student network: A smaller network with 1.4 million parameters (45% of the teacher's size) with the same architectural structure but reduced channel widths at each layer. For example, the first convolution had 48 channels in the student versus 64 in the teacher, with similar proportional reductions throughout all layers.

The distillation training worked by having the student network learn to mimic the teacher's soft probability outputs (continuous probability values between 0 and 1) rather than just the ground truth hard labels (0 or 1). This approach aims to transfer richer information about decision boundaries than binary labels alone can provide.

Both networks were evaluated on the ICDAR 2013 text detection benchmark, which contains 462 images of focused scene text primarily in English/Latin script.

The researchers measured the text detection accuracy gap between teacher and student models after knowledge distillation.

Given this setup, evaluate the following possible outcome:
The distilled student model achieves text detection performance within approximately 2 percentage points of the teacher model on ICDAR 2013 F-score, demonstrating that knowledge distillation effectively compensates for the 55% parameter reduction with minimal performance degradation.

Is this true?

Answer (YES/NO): YES